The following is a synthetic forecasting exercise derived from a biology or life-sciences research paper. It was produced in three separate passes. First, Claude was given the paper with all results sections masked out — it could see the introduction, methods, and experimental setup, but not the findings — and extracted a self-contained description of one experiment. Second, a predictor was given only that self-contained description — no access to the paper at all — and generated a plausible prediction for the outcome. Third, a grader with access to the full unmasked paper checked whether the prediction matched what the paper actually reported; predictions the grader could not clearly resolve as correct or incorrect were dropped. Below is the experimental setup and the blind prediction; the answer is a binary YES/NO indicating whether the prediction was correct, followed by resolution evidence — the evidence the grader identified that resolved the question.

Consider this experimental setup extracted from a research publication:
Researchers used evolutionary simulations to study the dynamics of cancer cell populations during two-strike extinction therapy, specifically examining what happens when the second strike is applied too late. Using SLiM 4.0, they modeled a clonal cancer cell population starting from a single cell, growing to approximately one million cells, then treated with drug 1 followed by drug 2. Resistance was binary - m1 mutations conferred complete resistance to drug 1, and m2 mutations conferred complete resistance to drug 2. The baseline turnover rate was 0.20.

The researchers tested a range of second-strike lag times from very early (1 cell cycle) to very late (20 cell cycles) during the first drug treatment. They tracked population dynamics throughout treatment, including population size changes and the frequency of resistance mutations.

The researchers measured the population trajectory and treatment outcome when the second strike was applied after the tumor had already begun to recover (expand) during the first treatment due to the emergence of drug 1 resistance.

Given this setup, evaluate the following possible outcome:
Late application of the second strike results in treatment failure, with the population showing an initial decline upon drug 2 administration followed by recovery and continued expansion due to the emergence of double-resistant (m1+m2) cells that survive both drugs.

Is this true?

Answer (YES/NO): NO